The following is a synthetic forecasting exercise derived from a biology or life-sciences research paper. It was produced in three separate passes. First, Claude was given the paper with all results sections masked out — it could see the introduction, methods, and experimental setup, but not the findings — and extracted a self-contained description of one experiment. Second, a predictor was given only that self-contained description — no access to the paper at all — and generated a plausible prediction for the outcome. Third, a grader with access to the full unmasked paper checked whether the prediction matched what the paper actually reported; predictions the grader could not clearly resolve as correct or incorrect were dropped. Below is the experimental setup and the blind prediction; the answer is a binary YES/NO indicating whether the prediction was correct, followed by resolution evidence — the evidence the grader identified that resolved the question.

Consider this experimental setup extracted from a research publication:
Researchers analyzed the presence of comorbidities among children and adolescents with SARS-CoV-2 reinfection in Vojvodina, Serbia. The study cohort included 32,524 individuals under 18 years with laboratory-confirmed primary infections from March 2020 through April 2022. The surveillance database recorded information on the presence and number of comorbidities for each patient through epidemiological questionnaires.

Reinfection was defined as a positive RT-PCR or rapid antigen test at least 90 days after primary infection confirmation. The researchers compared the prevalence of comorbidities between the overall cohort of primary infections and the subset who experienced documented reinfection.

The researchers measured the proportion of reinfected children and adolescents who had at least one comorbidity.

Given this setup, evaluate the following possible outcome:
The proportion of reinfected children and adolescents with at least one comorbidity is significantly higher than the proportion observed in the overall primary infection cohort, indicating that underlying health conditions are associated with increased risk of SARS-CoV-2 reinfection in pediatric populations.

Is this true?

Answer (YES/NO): NO